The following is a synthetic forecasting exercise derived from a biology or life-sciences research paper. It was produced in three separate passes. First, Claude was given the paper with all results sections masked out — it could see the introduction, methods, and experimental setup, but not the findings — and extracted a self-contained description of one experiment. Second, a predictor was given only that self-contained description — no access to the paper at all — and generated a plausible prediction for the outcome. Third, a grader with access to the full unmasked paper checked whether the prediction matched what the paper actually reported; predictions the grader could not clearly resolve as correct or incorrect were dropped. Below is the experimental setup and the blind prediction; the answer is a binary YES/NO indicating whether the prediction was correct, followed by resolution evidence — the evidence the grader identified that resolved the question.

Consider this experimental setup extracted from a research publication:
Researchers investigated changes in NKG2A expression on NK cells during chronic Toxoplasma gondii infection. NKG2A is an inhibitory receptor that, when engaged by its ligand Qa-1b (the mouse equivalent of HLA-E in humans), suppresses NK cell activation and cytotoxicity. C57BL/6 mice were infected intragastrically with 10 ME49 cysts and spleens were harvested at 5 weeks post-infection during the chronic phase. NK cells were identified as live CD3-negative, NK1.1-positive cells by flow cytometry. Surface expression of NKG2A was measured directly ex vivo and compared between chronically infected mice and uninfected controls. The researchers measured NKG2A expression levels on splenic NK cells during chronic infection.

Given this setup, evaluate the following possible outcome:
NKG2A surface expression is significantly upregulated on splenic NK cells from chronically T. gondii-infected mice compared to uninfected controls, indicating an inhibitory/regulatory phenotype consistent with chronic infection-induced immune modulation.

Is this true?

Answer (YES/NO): YES